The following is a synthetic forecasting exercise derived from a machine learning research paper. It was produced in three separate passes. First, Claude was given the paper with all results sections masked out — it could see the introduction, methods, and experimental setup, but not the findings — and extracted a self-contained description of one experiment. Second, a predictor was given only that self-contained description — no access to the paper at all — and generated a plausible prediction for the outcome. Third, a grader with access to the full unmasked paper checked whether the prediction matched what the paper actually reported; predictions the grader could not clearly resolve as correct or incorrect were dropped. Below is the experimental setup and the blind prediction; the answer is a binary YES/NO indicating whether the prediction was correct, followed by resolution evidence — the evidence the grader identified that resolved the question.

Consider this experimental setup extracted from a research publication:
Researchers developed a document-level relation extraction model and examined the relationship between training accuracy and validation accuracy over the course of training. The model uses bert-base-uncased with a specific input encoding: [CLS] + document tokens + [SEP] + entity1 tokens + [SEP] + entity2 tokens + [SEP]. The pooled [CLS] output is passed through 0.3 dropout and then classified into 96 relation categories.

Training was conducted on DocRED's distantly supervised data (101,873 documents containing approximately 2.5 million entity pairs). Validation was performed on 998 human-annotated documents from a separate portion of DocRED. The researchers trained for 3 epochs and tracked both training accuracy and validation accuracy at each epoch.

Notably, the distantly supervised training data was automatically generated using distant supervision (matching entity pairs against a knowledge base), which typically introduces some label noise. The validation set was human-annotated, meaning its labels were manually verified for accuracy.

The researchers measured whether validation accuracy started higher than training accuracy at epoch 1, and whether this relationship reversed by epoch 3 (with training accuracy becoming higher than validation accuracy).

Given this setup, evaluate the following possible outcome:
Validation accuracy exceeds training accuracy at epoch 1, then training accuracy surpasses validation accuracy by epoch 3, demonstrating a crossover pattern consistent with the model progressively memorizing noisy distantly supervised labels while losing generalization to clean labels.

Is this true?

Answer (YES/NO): YES